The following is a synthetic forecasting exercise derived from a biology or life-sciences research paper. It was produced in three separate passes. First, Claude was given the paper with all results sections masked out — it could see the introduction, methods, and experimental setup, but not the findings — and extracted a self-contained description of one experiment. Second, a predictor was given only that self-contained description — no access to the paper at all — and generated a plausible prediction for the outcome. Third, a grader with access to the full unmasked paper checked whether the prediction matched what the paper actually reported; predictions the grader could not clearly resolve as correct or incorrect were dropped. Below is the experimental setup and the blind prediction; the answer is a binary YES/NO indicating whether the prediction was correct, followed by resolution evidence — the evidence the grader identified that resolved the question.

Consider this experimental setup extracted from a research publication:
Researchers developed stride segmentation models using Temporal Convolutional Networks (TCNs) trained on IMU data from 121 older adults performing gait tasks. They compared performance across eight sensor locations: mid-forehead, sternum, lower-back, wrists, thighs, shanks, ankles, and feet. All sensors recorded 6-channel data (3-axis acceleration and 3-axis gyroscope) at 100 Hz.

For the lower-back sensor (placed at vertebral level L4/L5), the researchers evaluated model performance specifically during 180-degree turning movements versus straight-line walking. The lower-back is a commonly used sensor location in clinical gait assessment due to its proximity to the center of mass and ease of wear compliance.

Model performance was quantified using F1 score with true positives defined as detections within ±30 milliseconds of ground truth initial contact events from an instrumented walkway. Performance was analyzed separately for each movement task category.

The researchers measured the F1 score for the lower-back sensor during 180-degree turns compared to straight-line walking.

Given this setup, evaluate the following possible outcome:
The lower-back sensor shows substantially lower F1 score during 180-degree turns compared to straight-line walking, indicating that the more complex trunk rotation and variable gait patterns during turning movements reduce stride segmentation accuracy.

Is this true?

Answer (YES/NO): YES